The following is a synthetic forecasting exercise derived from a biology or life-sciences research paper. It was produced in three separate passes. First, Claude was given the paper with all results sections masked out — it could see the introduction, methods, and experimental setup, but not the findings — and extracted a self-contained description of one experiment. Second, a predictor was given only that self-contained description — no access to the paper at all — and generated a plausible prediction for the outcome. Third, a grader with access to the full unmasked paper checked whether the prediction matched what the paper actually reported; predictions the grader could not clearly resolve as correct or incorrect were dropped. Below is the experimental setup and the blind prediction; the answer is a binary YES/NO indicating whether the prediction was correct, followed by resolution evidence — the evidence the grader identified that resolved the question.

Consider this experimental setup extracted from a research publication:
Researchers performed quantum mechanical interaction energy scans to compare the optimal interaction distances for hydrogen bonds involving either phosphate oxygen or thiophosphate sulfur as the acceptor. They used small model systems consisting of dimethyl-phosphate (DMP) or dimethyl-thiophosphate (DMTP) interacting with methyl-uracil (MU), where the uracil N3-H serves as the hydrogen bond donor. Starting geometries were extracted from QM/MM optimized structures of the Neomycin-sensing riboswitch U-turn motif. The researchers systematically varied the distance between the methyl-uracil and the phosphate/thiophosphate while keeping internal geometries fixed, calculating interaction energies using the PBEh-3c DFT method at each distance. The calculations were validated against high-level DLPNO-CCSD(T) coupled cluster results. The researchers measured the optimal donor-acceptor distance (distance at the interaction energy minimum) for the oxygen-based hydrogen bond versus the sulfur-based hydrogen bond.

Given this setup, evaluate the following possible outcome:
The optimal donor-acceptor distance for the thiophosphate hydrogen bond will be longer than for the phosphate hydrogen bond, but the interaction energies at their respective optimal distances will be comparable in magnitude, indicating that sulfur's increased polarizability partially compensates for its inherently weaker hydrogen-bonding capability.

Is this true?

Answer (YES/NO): NO